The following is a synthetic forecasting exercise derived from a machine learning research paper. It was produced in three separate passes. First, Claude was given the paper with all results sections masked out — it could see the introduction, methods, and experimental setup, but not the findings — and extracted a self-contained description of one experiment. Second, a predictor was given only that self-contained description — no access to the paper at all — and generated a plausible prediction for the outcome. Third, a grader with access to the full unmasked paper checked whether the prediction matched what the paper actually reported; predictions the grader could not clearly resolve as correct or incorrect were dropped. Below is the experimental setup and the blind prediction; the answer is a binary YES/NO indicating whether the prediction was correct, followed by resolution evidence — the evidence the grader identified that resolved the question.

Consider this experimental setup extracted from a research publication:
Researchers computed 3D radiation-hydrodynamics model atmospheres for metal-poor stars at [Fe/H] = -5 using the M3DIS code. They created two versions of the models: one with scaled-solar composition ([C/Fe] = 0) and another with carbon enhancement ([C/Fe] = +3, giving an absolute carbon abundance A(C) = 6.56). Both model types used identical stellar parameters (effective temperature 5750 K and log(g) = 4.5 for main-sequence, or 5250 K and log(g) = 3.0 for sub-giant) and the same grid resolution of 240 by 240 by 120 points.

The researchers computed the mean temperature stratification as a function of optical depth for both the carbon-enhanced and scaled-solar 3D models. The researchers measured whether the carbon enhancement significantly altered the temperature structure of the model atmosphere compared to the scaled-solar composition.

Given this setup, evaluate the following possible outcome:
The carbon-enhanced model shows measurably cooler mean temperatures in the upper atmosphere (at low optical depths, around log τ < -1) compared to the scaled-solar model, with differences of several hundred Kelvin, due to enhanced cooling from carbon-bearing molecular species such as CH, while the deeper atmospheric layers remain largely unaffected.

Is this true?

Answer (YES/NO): NO